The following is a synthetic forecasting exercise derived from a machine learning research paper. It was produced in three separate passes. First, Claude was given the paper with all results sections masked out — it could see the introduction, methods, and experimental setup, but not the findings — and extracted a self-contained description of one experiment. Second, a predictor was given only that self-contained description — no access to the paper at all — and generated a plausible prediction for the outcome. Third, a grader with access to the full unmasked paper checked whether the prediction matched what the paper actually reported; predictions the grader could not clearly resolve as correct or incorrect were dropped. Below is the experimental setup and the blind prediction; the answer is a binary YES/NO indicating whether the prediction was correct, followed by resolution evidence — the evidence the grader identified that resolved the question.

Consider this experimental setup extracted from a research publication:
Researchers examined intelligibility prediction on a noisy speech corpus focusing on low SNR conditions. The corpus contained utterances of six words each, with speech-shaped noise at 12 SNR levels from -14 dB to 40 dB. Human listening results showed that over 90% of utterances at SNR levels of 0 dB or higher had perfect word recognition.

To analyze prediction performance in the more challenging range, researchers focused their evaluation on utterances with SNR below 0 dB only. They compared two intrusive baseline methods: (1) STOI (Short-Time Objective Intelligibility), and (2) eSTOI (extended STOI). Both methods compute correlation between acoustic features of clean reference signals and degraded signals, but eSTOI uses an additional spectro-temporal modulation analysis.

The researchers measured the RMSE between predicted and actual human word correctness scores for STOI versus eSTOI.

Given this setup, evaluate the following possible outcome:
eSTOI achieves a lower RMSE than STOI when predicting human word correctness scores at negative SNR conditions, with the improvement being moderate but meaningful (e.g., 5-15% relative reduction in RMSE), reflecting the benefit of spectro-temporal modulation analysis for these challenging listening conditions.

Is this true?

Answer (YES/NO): NO